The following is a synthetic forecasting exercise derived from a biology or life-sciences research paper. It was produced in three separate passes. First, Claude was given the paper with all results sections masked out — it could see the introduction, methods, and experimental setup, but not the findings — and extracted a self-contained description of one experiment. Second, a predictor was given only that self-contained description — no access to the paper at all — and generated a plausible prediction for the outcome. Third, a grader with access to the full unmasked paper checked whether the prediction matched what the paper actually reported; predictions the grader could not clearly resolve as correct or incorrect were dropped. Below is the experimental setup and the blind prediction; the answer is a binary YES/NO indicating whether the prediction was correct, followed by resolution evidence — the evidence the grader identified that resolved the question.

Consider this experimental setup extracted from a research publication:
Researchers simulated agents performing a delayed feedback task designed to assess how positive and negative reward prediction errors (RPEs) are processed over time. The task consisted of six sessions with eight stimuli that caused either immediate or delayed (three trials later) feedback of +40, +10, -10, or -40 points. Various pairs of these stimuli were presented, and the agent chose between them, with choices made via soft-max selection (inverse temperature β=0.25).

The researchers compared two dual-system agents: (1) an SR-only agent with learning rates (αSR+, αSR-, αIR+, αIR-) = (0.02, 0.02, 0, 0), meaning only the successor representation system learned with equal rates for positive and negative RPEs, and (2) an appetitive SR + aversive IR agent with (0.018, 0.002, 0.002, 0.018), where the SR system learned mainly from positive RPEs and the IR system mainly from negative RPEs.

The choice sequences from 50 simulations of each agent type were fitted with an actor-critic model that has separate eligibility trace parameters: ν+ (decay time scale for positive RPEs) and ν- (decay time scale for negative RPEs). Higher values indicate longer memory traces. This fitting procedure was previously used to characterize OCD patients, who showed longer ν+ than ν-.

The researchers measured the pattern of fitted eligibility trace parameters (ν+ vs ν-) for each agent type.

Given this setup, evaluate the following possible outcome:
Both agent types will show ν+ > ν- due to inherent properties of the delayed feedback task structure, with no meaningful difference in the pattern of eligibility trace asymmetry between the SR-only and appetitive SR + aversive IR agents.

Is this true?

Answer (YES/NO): NO